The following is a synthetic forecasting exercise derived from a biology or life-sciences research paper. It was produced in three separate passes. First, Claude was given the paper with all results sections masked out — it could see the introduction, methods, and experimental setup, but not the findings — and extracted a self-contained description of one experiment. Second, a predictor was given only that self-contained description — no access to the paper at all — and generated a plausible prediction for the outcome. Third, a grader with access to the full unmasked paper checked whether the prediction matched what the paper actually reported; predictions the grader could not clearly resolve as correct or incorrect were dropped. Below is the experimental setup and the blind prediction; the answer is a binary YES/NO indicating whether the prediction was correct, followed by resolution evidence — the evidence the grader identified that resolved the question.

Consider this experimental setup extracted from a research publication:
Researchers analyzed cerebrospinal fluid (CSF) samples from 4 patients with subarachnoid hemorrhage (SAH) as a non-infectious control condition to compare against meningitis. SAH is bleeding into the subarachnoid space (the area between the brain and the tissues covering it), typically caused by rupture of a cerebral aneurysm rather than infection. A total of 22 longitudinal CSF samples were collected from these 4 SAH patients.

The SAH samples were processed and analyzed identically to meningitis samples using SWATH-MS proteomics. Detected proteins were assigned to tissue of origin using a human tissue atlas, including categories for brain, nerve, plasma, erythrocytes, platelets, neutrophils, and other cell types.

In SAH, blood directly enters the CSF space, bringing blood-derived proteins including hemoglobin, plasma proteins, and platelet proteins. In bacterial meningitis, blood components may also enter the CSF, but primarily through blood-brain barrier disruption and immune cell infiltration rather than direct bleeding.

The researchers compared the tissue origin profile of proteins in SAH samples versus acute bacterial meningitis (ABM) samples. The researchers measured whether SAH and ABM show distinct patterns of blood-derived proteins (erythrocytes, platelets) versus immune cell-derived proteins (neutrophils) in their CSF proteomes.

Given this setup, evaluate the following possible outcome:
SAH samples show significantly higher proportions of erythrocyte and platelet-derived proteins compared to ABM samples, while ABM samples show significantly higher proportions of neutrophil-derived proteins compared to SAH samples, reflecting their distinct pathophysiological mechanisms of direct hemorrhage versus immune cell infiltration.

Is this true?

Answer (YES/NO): NO